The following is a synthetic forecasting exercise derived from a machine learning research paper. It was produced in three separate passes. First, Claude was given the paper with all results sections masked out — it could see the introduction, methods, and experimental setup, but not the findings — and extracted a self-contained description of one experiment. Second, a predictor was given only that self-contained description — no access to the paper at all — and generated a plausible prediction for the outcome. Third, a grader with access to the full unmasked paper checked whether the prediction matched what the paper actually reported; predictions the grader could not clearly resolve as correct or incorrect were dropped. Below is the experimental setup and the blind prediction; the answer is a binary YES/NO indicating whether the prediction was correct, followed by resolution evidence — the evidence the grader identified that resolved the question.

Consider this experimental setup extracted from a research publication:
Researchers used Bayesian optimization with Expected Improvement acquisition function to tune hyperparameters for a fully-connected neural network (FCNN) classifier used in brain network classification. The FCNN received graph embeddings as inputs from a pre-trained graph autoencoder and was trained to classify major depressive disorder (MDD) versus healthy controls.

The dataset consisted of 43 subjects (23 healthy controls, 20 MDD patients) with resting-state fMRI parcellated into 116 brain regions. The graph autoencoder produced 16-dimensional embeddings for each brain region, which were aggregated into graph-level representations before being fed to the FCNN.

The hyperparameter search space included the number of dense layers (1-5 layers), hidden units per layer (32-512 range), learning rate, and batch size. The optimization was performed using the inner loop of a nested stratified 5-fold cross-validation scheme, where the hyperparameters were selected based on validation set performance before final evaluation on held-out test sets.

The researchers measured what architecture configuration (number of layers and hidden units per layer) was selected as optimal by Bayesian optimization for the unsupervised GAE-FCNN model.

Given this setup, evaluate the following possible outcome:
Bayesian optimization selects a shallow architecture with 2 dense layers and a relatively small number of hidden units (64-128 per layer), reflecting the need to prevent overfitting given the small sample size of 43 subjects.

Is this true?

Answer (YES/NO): NO